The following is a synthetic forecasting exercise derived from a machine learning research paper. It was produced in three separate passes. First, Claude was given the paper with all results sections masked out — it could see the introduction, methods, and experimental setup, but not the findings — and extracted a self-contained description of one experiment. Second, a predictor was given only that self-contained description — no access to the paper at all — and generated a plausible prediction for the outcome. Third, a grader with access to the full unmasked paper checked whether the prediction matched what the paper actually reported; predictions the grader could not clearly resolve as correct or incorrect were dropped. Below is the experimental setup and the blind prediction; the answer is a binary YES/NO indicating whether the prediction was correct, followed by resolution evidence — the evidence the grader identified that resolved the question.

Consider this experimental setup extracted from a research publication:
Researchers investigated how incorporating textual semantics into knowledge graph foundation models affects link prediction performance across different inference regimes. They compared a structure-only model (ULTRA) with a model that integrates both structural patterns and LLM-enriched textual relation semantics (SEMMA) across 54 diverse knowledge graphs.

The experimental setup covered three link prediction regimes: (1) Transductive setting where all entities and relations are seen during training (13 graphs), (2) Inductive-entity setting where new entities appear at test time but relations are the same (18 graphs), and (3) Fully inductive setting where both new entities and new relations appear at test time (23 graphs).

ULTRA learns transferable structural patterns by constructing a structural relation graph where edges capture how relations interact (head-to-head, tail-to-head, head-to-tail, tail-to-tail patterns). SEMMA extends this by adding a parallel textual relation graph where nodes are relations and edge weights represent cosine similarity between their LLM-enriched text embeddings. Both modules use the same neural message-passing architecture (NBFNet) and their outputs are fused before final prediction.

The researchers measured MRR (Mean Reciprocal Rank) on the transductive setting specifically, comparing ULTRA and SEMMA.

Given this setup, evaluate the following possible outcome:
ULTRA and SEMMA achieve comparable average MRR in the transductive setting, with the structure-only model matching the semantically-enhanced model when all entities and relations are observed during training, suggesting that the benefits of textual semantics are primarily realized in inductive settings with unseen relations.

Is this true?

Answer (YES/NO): YES